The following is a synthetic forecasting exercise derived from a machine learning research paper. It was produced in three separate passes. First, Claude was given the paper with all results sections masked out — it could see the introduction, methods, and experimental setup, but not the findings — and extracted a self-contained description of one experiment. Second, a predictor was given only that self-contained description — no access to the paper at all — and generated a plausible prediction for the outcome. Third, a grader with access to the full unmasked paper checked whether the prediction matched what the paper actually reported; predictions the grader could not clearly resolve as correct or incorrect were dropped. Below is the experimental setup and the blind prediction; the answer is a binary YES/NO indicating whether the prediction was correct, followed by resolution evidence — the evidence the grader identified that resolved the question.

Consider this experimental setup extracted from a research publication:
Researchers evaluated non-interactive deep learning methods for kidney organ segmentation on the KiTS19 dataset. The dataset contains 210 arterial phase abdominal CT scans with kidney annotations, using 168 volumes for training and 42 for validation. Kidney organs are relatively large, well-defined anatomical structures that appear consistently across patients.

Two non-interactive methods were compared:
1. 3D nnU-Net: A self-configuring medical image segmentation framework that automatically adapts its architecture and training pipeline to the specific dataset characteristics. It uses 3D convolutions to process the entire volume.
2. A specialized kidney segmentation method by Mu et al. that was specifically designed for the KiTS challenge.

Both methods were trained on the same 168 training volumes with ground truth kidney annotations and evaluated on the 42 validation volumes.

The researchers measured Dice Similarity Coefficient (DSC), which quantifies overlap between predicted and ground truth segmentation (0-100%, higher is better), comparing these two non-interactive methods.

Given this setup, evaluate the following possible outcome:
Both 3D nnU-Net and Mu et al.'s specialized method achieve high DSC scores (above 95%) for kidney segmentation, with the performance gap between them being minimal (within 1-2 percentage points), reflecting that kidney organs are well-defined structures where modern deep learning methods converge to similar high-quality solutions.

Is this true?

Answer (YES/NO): YES